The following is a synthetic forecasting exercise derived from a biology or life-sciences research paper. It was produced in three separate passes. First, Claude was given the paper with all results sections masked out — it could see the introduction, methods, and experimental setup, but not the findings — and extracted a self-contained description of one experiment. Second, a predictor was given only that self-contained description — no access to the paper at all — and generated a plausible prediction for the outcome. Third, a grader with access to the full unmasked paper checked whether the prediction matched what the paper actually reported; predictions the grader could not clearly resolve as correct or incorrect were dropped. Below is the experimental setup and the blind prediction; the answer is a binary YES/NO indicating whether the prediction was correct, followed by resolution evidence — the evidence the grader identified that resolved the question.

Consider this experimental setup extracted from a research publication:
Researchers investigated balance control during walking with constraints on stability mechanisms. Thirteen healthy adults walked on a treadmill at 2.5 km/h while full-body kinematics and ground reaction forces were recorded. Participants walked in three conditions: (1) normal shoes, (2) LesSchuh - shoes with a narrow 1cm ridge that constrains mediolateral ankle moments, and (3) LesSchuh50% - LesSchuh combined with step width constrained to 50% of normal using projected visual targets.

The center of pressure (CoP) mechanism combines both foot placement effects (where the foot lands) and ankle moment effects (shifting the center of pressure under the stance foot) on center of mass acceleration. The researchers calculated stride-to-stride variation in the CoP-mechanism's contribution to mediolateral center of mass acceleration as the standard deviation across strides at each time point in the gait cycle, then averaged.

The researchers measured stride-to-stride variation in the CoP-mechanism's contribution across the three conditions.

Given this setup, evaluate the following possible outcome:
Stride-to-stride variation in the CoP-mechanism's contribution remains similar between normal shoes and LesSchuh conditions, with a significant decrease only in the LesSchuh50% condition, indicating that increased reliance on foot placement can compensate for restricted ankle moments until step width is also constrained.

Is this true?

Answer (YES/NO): NO